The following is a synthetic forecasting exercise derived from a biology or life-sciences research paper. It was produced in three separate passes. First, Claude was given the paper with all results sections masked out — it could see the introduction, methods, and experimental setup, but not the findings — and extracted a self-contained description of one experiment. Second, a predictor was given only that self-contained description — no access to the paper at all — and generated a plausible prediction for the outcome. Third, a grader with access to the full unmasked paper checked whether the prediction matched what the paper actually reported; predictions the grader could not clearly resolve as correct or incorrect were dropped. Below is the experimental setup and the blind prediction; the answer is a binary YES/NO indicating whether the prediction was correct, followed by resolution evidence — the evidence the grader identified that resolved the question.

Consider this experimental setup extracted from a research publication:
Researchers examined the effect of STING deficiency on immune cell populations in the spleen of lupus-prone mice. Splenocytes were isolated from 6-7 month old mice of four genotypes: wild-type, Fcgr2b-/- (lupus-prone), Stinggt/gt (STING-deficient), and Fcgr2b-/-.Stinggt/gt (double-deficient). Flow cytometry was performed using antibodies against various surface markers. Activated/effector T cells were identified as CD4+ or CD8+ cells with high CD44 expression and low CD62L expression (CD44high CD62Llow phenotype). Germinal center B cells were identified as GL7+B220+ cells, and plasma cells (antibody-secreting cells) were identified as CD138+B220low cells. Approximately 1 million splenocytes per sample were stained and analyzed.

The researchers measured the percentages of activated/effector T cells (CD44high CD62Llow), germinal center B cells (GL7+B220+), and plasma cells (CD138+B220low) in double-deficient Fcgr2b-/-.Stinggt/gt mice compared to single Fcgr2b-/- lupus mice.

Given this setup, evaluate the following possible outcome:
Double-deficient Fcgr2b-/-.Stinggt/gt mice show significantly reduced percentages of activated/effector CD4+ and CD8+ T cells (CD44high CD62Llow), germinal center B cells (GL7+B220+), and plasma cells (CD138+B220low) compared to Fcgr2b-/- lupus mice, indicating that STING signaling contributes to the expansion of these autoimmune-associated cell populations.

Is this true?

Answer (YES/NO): NO